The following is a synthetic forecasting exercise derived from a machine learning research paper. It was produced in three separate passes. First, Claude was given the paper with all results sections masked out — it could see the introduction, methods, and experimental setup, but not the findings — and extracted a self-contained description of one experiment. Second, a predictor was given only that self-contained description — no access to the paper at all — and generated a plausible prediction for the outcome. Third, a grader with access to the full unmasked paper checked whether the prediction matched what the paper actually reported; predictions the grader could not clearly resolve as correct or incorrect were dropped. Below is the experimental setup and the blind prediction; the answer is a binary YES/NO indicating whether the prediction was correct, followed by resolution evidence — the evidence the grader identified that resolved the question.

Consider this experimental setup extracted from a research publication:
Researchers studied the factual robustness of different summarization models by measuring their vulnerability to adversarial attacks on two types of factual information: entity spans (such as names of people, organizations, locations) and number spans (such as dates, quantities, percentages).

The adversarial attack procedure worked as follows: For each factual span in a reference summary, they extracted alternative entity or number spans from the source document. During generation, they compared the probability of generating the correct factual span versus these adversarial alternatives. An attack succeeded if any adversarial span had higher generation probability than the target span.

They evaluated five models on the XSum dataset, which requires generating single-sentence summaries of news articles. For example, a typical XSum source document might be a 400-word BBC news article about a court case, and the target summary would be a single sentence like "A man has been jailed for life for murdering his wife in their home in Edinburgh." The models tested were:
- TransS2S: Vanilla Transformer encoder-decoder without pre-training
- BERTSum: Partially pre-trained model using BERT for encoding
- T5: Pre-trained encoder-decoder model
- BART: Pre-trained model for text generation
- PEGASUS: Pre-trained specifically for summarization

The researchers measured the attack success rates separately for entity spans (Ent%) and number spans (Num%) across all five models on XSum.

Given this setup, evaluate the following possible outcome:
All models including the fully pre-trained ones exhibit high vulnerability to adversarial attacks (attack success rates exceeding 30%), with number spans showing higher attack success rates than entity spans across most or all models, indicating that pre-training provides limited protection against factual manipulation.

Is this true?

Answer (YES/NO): NO